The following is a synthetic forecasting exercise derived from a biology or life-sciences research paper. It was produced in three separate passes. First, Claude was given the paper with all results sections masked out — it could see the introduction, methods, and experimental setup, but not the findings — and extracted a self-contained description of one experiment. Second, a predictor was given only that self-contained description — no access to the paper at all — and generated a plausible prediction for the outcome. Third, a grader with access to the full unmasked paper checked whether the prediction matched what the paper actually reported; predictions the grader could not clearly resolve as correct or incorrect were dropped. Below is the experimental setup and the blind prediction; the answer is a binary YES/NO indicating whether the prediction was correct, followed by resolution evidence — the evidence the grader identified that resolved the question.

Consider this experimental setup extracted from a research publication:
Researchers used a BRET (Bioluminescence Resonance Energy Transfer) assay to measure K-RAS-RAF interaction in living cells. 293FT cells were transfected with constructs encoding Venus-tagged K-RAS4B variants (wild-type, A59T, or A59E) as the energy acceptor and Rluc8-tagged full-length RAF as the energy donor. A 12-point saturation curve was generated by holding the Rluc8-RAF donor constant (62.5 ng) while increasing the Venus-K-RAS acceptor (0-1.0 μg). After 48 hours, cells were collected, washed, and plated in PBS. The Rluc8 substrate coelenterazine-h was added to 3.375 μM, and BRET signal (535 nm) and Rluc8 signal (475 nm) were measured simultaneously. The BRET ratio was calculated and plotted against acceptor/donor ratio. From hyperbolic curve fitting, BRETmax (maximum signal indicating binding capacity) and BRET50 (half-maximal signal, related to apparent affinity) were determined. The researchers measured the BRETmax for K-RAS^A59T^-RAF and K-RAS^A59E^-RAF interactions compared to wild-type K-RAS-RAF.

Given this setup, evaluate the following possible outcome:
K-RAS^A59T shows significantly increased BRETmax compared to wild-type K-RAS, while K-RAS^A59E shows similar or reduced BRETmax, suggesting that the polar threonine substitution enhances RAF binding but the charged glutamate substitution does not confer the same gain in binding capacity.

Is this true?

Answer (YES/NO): NO